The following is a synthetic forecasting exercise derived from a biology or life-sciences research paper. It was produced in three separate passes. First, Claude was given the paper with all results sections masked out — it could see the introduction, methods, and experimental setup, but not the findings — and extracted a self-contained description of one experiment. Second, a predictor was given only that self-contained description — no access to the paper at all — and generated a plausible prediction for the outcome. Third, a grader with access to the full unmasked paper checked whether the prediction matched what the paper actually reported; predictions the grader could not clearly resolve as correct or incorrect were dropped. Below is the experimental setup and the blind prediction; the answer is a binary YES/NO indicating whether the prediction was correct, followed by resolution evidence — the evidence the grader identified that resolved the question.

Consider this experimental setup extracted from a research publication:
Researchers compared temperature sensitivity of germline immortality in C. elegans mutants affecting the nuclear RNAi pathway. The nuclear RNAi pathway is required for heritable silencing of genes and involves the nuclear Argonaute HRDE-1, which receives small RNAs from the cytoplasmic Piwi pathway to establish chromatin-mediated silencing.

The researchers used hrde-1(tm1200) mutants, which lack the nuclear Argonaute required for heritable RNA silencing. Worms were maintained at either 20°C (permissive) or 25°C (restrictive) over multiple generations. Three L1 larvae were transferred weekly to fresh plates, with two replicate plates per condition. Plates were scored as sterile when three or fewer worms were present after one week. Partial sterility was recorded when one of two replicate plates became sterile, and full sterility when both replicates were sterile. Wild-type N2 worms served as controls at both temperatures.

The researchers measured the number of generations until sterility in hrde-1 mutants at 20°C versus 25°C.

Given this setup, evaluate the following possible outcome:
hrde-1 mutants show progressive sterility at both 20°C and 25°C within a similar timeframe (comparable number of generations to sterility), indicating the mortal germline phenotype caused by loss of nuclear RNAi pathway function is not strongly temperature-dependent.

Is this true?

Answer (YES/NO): NO